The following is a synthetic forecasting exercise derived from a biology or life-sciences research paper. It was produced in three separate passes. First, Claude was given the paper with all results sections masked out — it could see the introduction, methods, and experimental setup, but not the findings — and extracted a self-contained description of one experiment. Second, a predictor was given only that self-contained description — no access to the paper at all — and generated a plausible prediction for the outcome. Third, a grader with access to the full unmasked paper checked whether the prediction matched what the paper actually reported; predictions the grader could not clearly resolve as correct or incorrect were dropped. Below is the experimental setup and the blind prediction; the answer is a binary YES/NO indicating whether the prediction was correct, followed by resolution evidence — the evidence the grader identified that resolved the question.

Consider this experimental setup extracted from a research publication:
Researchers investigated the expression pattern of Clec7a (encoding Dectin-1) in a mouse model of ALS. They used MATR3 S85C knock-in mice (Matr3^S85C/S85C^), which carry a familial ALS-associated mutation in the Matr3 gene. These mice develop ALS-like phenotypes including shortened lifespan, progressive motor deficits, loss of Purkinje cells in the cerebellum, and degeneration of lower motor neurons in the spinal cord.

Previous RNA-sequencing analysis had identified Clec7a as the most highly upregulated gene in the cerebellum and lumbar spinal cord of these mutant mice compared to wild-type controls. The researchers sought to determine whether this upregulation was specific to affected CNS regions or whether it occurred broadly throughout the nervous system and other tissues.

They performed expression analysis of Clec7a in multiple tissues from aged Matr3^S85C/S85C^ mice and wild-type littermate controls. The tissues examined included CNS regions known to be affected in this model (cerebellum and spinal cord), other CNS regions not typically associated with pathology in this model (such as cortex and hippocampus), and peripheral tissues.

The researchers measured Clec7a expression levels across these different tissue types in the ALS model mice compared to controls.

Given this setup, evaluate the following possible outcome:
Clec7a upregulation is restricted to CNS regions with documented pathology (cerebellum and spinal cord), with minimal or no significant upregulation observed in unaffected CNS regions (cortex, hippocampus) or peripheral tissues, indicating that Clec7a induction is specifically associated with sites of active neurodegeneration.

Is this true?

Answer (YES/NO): YES